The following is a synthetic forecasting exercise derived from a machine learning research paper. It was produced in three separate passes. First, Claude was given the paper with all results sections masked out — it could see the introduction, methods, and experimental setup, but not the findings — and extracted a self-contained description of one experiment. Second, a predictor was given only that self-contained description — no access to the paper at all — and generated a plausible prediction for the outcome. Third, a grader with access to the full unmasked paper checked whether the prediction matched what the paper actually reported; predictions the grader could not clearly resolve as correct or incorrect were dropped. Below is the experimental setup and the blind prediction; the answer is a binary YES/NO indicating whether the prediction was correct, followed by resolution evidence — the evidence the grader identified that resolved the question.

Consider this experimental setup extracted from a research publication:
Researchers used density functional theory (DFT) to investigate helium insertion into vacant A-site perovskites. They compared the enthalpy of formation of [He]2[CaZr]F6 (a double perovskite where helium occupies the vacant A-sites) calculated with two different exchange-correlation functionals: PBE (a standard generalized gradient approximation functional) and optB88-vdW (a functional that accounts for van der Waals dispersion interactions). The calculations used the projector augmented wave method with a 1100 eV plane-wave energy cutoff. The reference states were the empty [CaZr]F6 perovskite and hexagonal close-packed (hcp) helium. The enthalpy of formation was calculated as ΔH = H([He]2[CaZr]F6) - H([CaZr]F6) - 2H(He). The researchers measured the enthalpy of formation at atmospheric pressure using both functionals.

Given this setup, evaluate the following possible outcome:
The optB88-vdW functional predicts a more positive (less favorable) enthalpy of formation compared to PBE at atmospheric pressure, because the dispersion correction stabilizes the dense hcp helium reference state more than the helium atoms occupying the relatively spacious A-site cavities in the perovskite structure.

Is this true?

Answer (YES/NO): NO